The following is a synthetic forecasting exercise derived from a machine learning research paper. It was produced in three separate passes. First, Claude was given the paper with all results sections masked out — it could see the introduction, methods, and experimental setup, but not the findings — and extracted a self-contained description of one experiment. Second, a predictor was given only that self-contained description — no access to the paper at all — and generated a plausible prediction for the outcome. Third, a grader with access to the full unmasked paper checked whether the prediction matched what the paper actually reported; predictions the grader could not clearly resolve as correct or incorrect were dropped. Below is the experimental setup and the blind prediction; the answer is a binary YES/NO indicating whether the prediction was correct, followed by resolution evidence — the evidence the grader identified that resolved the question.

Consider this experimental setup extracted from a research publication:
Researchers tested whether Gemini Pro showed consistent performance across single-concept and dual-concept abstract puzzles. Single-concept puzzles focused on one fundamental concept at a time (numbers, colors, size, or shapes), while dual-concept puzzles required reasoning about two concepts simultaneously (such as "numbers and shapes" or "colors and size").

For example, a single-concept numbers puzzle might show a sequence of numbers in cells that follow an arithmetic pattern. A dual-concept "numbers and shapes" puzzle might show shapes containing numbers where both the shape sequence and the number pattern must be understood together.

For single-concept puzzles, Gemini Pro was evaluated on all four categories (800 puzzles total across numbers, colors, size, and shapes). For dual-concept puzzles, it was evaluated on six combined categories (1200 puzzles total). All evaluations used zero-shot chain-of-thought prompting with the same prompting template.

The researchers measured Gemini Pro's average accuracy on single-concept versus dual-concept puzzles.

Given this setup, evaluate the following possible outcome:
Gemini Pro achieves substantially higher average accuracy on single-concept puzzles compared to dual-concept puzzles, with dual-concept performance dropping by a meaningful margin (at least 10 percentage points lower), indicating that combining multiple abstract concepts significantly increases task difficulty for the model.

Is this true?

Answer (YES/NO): NO